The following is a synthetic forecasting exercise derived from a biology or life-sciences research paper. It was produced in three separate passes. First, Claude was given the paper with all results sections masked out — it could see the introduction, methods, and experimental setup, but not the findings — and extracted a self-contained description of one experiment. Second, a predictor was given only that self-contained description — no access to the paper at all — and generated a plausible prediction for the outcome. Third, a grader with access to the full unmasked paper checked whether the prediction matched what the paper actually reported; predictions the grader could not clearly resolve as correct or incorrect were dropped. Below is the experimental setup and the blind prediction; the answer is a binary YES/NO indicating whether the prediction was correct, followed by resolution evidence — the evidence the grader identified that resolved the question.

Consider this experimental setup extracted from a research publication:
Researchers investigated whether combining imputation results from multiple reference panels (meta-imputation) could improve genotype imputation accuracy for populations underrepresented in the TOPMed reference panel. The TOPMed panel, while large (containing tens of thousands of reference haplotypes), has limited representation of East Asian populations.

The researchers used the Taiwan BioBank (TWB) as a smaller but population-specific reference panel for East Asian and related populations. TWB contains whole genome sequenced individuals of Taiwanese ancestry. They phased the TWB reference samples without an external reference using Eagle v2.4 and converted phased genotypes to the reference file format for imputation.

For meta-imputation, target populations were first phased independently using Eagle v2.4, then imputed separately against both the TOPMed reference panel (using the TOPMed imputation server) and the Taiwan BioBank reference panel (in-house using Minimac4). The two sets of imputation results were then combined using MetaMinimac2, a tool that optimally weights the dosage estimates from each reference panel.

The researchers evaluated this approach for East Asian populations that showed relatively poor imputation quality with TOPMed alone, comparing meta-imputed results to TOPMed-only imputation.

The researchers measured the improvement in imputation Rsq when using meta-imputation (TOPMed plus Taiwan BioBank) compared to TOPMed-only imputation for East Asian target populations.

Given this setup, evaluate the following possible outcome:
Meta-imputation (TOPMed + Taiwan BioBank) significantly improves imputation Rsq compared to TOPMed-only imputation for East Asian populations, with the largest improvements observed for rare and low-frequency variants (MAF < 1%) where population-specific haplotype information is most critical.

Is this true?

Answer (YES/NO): NO